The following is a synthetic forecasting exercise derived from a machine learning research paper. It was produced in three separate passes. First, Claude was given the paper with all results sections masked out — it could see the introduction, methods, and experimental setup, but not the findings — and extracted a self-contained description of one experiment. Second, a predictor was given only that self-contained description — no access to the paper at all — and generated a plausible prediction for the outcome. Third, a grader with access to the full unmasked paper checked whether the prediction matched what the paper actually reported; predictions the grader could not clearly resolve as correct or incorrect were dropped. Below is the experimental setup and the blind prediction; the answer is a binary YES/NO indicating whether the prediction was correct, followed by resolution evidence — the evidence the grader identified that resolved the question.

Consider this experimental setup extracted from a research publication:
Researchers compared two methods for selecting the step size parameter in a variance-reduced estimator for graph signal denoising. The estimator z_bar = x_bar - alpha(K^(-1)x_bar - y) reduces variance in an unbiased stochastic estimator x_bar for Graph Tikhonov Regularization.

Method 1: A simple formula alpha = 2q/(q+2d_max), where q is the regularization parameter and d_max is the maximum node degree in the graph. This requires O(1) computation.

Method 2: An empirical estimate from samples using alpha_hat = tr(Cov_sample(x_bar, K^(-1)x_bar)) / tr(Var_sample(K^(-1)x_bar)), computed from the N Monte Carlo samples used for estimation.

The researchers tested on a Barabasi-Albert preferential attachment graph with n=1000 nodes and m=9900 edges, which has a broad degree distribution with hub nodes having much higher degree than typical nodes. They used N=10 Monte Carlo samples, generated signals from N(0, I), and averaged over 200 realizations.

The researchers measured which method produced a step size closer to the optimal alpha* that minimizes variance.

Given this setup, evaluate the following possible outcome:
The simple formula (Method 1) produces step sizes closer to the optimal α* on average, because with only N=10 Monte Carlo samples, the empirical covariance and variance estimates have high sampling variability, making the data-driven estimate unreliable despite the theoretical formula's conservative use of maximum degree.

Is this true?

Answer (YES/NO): NO